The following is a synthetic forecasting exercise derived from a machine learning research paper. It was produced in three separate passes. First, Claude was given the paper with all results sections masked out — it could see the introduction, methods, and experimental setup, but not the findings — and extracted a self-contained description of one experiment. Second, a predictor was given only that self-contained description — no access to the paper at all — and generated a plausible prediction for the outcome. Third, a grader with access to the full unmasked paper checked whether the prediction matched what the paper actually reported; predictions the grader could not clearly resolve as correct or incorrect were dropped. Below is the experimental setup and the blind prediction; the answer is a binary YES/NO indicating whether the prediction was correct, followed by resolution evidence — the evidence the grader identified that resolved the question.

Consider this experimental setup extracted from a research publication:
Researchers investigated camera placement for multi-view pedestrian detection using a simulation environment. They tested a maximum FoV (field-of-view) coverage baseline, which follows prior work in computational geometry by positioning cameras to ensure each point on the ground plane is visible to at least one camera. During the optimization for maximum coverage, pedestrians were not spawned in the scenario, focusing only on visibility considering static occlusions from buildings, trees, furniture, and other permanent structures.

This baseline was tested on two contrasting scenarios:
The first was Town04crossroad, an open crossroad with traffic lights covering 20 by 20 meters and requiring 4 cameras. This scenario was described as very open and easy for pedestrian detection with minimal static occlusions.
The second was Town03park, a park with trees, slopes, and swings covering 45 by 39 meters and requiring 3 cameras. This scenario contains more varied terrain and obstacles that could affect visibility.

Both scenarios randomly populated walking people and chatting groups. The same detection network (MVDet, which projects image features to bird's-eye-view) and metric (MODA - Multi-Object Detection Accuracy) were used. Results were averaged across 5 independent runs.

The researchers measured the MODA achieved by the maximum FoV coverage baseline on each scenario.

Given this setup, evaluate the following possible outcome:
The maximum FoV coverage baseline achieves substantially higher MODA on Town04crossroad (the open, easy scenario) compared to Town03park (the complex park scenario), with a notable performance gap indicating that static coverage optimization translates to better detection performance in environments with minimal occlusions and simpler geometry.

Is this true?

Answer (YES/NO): YES